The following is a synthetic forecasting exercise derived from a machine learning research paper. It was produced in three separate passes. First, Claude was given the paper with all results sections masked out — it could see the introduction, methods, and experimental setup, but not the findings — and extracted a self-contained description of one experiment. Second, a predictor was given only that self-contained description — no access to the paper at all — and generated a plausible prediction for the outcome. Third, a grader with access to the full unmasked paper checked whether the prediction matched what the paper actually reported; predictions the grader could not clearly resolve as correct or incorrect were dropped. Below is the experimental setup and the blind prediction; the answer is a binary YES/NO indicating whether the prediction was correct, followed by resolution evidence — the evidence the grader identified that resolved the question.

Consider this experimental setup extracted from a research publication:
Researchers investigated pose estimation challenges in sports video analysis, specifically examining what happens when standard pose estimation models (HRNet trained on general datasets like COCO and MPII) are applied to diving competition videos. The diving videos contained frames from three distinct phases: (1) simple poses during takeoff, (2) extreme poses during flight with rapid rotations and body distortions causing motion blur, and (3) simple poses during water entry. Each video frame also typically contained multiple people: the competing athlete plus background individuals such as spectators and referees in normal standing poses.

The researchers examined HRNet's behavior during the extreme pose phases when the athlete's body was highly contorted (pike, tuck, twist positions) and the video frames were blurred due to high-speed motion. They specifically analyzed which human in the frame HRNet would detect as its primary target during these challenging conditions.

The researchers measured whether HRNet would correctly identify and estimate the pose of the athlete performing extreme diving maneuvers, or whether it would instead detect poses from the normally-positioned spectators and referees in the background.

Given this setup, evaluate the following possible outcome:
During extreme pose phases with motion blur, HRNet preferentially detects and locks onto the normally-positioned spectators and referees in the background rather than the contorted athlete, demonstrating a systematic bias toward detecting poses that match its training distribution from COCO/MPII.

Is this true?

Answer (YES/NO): YES